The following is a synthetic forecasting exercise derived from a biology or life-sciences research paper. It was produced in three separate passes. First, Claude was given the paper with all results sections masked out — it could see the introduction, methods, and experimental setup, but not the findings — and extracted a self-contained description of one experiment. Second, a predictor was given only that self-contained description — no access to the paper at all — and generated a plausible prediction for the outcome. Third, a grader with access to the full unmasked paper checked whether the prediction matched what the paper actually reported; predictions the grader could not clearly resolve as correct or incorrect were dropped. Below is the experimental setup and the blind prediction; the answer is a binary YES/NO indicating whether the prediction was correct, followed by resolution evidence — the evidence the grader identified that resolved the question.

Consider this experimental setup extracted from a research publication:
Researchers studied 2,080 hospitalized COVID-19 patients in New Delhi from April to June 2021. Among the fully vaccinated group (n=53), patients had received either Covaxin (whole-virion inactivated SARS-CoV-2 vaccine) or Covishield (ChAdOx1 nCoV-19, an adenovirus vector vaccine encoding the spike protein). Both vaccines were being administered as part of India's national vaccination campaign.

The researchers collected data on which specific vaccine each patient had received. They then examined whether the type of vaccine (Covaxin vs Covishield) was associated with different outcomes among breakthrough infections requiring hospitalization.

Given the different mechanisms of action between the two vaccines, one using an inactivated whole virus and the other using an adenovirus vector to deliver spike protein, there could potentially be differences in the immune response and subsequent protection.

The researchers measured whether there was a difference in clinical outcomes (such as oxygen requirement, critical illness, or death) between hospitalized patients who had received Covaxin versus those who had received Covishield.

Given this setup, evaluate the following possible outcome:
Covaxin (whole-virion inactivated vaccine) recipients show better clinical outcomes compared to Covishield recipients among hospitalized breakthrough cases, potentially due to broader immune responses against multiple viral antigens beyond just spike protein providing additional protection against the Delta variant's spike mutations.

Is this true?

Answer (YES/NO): NO